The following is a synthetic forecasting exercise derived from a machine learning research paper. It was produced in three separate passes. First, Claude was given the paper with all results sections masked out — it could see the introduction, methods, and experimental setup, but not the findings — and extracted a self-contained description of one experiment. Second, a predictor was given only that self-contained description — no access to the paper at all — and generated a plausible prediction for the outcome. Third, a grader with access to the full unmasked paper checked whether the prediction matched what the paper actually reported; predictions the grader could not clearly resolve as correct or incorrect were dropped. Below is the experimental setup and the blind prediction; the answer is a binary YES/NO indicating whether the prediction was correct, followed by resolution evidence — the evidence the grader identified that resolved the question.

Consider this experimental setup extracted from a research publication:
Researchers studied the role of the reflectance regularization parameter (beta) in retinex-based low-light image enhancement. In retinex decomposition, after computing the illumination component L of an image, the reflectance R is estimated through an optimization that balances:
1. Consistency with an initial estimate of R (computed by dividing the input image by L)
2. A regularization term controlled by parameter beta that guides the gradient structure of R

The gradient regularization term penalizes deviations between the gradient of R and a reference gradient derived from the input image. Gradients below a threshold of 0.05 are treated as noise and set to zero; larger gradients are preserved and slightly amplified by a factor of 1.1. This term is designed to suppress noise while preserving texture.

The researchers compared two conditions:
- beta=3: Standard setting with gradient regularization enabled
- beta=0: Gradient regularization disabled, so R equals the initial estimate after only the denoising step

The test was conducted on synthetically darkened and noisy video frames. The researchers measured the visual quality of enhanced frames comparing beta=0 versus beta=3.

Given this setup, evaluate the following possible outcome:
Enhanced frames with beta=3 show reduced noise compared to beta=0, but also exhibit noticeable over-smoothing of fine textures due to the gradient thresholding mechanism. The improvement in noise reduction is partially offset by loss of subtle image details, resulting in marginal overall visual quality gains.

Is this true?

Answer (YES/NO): NO